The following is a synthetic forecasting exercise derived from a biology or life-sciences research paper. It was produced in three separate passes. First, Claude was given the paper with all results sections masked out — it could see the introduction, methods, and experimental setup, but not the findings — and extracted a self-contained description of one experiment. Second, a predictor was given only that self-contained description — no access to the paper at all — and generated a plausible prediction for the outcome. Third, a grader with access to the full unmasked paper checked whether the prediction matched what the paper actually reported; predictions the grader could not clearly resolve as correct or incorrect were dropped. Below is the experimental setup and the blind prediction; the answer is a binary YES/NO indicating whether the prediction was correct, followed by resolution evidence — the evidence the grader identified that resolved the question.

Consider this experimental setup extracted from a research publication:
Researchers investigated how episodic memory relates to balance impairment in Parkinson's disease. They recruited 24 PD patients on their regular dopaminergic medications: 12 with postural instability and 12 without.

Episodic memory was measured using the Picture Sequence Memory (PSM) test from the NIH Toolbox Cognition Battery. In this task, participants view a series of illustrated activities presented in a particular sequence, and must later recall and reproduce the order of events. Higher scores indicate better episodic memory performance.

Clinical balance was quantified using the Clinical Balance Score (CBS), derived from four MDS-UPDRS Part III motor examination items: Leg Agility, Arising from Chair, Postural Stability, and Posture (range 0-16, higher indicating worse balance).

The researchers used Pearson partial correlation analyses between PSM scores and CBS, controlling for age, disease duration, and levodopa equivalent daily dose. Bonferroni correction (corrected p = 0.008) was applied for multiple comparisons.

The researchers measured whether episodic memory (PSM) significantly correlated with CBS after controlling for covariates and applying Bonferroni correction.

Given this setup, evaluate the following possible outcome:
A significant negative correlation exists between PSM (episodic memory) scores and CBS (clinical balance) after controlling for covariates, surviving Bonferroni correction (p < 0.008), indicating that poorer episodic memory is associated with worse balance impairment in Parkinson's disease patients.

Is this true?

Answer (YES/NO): NO